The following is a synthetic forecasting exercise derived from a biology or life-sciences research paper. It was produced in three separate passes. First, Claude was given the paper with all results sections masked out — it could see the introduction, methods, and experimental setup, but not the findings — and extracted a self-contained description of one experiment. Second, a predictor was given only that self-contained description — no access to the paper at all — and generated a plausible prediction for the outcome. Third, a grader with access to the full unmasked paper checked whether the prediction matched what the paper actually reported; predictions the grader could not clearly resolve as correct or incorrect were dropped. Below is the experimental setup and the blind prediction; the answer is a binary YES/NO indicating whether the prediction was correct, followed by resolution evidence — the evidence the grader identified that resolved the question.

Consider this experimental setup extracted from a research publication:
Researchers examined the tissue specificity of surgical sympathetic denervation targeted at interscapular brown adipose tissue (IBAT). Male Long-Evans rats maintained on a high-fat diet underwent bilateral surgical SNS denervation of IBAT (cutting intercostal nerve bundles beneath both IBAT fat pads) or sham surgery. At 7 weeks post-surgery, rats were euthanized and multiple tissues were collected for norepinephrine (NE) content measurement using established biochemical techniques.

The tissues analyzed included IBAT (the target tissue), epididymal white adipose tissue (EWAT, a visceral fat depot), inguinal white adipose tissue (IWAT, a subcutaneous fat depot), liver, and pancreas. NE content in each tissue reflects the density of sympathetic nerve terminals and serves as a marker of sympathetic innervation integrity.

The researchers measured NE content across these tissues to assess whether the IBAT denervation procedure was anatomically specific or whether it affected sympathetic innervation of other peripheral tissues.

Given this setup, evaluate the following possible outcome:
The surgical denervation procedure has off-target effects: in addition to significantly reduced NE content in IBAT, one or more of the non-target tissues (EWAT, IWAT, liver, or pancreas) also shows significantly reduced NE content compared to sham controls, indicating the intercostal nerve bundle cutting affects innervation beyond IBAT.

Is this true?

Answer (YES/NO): NO